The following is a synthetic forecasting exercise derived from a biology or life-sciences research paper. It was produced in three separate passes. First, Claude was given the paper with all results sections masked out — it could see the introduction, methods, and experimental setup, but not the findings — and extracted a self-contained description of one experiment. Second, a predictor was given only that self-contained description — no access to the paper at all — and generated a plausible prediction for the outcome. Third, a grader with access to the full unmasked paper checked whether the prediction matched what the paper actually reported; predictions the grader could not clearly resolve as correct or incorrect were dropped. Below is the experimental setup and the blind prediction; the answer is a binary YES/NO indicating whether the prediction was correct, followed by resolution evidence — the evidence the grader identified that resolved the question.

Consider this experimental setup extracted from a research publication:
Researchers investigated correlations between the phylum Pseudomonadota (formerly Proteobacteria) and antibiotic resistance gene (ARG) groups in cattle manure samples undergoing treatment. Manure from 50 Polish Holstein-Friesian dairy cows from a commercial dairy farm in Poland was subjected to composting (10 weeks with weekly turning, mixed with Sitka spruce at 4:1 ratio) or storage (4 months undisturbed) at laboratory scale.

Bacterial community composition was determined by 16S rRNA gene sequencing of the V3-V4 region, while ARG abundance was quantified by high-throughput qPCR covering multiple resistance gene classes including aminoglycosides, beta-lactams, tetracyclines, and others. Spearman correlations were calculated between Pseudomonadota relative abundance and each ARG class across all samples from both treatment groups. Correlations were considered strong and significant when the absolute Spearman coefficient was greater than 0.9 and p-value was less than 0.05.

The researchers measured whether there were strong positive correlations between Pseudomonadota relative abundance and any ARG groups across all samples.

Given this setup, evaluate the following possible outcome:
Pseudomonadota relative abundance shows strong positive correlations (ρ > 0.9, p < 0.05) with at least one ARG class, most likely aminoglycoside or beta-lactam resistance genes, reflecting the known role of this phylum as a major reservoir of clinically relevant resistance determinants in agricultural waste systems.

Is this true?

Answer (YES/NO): NO